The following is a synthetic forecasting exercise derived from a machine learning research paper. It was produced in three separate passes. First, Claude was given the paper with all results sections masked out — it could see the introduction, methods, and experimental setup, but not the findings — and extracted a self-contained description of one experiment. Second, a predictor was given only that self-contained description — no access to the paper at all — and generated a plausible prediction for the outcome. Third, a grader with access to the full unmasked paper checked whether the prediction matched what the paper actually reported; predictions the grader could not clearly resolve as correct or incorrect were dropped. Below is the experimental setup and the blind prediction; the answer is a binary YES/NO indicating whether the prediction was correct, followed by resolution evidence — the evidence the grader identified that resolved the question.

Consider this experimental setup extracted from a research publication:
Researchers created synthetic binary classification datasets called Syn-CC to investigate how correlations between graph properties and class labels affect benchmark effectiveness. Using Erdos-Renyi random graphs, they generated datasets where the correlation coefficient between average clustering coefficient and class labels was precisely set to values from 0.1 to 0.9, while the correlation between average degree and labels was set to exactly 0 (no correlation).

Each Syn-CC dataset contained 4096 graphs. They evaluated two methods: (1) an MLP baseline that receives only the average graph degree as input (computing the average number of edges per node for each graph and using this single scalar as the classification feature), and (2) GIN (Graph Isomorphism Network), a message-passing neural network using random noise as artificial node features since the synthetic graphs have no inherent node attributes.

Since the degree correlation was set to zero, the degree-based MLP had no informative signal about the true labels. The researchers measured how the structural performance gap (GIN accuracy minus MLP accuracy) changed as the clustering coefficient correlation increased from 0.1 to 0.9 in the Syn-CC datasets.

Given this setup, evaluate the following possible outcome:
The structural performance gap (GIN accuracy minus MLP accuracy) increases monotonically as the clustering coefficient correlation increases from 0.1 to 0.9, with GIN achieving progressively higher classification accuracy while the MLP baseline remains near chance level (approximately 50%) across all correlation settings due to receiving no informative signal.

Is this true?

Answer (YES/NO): YES